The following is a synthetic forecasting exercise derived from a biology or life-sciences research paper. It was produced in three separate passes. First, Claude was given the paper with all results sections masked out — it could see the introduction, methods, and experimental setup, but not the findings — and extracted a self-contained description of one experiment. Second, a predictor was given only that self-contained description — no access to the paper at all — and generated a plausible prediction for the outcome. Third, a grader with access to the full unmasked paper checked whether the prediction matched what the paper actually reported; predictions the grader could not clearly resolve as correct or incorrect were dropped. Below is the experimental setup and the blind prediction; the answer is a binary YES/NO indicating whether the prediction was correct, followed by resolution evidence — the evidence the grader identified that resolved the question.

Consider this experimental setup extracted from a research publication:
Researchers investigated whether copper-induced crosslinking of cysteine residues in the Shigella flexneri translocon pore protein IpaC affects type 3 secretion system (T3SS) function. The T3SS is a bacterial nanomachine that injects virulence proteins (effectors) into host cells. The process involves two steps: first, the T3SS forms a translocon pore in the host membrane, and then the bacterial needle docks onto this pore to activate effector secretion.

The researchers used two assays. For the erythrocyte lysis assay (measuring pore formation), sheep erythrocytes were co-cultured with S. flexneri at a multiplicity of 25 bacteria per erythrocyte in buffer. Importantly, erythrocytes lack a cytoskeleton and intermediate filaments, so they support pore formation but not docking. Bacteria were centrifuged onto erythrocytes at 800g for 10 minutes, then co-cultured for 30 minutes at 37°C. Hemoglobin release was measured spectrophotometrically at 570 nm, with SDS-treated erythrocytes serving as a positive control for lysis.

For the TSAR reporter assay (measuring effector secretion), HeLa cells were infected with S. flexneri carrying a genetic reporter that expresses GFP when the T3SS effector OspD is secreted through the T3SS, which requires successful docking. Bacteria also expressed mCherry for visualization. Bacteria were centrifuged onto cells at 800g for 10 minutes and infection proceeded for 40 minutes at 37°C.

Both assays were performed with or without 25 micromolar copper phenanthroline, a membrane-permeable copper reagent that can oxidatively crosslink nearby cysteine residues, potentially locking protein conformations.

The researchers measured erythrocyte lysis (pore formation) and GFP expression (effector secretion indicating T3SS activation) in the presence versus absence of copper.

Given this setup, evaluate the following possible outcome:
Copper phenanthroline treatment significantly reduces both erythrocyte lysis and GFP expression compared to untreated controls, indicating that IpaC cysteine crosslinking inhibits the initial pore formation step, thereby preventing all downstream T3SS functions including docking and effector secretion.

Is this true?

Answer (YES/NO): NO